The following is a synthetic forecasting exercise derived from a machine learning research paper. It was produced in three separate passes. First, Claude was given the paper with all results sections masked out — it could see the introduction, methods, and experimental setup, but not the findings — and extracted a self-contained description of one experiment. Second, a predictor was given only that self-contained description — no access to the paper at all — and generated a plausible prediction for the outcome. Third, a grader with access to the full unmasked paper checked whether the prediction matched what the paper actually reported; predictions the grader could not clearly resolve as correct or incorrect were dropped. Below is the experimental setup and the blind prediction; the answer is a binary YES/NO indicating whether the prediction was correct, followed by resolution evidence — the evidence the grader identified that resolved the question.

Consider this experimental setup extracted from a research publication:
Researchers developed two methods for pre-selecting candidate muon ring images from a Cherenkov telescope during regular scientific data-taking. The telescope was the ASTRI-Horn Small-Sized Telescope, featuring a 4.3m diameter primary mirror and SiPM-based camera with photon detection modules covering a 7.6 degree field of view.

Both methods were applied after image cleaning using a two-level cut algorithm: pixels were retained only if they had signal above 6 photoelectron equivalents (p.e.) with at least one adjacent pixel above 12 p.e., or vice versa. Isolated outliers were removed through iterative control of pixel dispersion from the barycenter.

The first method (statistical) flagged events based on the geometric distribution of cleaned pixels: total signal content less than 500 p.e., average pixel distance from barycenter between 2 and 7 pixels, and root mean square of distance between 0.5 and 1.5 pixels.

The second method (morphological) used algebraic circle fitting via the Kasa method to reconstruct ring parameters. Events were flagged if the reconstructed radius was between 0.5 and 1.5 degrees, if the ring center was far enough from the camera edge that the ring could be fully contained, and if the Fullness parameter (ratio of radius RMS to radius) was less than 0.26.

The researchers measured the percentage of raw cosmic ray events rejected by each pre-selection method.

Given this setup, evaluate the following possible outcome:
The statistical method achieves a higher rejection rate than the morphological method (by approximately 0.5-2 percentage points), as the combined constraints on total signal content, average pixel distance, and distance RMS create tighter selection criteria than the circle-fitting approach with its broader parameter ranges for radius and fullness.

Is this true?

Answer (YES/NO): NO